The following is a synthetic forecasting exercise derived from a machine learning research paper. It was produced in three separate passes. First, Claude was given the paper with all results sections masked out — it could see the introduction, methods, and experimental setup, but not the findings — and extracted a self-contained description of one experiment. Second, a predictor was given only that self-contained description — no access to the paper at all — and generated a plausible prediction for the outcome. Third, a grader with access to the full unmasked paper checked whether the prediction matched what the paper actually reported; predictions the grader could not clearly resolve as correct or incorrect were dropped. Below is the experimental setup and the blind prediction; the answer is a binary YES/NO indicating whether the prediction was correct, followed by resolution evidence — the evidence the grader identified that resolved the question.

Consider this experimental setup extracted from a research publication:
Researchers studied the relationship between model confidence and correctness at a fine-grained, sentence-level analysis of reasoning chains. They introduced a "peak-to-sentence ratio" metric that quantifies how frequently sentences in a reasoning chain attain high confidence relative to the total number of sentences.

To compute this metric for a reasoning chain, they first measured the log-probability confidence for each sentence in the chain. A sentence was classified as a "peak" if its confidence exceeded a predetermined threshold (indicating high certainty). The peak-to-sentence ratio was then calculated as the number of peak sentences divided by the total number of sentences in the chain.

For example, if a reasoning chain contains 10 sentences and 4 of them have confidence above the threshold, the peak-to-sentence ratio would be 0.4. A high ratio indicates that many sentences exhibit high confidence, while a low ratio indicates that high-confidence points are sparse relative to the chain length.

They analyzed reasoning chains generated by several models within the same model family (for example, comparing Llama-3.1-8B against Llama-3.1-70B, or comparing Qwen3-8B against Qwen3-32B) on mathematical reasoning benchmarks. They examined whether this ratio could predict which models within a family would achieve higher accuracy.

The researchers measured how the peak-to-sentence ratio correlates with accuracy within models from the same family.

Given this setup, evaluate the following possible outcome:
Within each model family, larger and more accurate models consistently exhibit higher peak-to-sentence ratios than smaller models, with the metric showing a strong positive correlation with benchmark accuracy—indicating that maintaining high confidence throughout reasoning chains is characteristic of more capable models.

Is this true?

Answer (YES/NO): YES